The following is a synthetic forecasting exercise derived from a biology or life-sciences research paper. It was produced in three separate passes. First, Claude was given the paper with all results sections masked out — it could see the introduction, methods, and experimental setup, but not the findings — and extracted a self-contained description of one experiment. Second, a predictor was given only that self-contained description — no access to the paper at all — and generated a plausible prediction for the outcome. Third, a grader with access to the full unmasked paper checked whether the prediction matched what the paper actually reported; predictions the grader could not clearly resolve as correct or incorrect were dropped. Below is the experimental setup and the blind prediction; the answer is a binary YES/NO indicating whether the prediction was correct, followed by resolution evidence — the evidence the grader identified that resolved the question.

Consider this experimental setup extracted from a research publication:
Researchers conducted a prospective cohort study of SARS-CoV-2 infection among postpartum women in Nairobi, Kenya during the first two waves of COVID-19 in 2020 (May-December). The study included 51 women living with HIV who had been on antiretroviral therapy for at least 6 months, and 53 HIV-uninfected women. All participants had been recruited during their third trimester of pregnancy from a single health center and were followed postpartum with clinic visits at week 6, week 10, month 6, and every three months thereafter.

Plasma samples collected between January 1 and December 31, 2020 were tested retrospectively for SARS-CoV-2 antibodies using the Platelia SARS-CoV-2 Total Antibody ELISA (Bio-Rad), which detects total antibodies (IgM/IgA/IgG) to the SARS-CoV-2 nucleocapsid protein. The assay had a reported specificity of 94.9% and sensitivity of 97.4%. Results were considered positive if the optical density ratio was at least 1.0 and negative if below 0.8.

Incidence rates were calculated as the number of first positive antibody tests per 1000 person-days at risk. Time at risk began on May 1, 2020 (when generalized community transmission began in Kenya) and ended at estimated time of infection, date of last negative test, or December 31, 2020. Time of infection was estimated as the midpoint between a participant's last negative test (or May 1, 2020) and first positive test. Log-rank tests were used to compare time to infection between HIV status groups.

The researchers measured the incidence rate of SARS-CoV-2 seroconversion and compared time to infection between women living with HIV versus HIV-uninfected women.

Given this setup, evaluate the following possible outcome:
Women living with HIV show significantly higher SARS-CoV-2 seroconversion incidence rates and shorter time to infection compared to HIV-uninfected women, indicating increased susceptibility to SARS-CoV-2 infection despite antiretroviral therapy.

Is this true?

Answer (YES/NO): NO